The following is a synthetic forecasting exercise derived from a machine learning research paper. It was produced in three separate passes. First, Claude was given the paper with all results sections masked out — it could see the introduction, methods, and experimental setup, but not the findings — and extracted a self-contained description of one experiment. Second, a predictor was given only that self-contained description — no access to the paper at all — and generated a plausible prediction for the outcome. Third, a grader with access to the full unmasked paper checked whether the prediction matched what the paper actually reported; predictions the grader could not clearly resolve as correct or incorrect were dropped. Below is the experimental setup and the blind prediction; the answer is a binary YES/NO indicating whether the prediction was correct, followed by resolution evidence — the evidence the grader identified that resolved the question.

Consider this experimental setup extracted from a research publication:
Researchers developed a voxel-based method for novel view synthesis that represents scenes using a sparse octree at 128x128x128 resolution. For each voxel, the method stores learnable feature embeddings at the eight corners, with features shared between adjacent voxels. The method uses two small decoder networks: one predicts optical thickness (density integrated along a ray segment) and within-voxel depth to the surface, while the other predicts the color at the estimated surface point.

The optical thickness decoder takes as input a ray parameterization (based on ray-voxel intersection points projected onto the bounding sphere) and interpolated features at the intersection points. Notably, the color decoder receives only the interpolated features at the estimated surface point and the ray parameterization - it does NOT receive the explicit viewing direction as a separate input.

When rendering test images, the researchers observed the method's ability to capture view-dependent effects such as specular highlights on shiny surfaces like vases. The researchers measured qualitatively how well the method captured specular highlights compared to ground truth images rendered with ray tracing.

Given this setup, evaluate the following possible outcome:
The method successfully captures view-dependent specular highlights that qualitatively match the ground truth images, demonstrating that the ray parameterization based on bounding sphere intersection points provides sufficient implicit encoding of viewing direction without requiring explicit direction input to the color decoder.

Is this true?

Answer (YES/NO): NO